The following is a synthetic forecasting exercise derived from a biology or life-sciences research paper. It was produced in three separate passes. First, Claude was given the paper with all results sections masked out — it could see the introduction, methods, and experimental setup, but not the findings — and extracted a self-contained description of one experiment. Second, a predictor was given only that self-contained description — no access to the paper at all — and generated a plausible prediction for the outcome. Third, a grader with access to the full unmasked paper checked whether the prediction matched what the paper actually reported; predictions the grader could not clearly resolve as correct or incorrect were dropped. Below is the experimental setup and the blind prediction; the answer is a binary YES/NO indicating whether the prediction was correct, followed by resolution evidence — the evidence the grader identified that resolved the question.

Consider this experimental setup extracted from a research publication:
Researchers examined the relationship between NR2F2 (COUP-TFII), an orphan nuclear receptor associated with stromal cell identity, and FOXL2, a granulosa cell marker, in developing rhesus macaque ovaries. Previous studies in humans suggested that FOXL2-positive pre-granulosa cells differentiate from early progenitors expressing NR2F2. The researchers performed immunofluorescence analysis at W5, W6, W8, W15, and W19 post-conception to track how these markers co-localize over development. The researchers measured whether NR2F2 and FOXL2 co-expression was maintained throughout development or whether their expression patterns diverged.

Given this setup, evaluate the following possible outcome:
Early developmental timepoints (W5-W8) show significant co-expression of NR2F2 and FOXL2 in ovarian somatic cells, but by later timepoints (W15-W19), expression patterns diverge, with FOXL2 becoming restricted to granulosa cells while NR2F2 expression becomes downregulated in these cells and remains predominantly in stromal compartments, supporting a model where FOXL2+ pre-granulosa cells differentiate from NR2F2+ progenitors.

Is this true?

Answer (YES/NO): YES